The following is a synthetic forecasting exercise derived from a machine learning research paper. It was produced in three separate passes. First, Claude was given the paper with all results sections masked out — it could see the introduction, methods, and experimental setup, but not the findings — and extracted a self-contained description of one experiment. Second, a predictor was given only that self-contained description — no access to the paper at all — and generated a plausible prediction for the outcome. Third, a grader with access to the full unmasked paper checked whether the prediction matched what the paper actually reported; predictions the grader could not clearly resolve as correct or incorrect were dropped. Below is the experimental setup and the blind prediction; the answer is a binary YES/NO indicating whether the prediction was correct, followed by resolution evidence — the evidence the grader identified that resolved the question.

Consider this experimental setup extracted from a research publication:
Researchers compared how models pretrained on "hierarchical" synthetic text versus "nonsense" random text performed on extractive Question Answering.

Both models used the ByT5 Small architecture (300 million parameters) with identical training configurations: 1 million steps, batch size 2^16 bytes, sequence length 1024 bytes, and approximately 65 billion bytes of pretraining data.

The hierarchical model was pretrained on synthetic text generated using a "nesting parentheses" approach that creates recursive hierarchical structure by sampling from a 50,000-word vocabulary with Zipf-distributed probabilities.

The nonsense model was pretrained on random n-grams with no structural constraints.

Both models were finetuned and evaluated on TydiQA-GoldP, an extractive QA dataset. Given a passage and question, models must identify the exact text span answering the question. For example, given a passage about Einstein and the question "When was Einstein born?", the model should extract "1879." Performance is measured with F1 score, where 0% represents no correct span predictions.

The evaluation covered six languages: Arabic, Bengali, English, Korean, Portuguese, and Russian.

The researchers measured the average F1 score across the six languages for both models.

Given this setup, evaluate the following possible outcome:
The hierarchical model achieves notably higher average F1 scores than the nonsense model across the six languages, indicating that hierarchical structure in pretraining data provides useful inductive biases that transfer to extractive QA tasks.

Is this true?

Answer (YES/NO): YES